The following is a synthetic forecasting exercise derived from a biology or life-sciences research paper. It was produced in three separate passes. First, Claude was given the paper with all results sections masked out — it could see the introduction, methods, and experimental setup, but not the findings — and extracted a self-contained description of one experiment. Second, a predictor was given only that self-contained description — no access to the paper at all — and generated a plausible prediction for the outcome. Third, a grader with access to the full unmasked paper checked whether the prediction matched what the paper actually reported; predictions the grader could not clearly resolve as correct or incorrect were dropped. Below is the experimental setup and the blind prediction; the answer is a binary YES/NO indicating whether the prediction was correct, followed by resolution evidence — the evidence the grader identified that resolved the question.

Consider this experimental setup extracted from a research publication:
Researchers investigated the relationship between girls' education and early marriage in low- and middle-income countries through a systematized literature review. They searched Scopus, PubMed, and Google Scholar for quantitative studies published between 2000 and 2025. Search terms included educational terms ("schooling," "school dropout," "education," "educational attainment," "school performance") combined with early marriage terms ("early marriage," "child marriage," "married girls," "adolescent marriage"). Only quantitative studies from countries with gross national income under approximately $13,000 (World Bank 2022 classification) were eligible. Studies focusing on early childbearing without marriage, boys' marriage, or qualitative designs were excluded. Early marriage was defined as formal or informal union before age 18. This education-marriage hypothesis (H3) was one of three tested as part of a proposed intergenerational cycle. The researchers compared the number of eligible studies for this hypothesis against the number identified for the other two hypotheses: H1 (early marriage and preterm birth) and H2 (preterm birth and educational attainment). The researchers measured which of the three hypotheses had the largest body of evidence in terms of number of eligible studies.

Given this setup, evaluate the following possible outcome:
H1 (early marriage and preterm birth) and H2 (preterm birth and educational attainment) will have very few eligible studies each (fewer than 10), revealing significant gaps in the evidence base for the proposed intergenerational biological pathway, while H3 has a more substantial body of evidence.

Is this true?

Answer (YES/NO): YES